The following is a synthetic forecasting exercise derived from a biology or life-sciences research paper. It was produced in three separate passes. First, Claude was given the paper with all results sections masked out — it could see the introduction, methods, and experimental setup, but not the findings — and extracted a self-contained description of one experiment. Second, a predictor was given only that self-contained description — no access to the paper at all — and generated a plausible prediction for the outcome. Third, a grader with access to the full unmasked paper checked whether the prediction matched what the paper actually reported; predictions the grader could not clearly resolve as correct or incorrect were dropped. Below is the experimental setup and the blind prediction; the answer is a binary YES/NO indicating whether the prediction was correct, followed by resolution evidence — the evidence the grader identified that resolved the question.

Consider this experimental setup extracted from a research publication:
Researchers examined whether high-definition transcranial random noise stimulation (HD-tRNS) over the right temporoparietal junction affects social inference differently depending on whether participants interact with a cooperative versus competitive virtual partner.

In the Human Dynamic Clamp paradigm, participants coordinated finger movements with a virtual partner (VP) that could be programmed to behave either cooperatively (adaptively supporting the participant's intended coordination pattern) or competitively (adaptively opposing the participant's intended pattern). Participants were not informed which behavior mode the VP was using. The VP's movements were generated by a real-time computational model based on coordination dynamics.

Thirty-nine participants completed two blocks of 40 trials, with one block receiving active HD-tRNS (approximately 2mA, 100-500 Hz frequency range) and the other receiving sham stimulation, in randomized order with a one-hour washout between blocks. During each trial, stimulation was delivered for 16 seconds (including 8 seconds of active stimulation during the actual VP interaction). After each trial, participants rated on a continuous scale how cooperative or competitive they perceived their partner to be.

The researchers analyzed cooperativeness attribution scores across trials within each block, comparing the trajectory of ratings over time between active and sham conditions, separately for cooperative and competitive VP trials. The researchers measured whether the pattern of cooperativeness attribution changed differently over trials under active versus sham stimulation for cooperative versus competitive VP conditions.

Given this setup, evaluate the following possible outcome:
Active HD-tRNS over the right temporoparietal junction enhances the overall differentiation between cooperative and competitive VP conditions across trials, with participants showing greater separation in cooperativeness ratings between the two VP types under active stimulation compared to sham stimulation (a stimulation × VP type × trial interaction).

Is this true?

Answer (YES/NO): YES